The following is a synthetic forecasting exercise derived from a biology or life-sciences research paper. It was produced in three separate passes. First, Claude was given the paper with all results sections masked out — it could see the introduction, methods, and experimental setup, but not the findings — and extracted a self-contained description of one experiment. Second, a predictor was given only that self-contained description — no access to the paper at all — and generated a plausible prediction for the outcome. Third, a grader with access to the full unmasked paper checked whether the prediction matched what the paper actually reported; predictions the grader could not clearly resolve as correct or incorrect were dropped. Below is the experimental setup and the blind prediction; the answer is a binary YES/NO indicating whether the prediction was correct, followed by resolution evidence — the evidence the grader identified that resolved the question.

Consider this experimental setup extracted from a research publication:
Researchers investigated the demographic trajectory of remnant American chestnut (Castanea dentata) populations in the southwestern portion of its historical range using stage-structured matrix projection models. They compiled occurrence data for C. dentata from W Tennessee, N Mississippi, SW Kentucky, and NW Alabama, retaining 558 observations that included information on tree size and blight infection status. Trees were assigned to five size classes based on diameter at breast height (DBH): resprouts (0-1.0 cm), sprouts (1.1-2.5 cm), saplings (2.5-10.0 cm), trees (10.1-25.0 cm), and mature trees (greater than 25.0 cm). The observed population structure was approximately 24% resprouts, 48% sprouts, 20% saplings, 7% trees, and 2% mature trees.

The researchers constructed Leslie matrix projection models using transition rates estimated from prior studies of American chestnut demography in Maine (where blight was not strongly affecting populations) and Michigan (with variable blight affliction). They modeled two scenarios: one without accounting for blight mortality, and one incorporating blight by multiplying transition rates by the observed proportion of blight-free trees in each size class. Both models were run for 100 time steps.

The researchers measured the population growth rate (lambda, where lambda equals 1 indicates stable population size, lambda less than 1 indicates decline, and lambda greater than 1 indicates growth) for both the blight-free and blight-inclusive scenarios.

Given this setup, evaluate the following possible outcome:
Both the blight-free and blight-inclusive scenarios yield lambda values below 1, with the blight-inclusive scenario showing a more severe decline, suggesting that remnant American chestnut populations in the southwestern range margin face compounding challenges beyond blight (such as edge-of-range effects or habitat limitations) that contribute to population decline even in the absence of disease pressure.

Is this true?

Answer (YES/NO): NO